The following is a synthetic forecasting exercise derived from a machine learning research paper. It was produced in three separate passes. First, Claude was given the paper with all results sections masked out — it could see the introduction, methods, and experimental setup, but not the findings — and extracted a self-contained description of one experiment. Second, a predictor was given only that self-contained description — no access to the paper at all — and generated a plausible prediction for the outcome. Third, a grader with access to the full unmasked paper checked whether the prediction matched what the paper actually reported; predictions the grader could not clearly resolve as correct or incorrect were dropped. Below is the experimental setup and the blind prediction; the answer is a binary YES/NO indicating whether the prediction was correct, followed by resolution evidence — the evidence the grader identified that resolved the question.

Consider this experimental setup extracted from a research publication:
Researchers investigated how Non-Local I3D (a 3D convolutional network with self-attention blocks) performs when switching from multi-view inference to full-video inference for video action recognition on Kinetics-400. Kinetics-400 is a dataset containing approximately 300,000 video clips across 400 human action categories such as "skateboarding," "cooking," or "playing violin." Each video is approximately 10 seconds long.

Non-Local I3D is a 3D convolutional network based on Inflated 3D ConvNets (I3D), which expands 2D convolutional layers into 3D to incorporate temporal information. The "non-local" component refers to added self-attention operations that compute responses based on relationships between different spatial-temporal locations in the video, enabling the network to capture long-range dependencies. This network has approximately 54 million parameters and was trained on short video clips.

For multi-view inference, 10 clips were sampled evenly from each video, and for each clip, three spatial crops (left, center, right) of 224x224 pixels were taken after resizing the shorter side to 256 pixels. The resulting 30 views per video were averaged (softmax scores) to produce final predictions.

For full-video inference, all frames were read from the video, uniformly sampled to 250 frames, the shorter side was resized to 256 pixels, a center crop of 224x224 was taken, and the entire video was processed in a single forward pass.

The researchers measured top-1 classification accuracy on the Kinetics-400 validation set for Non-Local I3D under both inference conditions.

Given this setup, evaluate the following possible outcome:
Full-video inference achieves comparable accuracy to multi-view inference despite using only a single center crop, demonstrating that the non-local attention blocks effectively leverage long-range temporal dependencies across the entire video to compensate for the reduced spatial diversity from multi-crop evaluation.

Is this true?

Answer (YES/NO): NO